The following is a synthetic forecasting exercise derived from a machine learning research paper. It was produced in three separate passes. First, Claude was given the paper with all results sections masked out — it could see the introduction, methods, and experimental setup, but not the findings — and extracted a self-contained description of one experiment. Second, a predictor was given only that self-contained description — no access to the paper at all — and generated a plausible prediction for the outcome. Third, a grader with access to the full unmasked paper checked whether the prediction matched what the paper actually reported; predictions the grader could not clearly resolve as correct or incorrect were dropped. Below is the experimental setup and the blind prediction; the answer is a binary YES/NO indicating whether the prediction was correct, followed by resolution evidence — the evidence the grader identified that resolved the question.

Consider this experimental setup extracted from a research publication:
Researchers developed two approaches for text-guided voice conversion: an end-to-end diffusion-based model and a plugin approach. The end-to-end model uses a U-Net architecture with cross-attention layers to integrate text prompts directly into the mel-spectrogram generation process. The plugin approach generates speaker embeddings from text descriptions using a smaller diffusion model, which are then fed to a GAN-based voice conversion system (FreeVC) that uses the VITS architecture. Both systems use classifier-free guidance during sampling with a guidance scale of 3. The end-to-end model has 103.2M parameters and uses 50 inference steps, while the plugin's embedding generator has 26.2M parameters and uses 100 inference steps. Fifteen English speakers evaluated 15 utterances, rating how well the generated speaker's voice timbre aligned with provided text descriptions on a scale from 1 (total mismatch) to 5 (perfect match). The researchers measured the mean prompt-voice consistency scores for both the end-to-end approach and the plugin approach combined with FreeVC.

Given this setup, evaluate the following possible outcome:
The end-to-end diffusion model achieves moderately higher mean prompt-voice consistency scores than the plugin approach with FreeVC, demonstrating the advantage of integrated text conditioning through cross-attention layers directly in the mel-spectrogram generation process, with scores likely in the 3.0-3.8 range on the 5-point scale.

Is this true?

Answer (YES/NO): YES